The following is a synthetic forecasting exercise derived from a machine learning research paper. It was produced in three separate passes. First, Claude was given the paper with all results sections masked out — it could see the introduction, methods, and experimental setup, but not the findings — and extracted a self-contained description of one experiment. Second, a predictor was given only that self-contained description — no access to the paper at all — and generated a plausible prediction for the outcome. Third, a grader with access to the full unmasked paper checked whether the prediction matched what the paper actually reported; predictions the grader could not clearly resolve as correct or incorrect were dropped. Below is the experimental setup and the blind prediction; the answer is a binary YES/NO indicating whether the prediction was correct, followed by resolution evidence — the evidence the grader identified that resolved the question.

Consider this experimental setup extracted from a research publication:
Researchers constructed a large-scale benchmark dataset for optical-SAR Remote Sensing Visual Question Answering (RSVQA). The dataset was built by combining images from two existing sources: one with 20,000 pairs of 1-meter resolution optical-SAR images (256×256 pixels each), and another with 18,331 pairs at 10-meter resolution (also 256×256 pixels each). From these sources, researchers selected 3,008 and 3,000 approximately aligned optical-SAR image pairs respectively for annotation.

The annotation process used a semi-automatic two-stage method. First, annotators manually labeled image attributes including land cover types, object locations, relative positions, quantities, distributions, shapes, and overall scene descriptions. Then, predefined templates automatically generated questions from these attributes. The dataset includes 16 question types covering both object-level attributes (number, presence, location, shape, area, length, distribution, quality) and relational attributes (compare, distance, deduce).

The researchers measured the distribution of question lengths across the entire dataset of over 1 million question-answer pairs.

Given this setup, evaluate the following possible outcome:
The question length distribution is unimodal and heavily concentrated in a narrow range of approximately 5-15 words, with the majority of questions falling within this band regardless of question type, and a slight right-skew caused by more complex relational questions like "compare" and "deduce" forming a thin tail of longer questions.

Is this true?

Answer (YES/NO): NO